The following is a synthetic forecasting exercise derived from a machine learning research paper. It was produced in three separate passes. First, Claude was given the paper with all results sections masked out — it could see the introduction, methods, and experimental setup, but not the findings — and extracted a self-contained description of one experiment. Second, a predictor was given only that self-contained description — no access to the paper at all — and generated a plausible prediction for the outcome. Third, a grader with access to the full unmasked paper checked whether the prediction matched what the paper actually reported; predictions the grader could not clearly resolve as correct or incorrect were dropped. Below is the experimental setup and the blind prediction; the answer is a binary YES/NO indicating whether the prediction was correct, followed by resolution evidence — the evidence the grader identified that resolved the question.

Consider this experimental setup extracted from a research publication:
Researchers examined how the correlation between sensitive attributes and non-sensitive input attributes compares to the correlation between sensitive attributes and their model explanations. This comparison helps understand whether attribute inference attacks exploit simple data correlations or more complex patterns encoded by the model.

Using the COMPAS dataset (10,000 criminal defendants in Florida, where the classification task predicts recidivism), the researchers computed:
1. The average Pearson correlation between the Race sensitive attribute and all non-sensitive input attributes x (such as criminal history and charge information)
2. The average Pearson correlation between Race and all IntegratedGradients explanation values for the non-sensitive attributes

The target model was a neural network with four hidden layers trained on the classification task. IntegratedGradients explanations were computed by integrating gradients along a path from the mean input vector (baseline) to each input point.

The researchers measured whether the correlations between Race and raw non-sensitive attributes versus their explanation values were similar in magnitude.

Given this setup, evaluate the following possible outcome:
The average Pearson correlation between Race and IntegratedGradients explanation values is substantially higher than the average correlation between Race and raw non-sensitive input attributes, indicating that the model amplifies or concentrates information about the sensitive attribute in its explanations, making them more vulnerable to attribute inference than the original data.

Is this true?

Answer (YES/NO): NO